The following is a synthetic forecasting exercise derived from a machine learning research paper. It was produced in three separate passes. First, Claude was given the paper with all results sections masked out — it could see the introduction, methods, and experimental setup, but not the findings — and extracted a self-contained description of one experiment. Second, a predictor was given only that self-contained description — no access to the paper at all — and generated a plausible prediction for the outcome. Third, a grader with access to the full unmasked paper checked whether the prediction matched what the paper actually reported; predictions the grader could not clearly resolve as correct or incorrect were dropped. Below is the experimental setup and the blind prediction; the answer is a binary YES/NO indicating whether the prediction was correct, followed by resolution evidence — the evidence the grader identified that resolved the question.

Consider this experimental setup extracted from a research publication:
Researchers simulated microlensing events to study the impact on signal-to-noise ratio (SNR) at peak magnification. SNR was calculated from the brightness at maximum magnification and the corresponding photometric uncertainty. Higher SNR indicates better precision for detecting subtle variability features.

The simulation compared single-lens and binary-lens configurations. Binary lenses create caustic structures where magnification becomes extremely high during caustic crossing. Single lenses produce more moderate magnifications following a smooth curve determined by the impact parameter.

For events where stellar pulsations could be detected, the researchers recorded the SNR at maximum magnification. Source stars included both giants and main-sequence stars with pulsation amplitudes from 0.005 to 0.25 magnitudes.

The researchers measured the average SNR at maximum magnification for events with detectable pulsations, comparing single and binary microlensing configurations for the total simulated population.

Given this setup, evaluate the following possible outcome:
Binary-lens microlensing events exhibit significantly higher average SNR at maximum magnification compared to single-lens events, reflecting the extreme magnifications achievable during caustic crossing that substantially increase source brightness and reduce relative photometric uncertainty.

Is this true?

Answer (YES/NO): YES